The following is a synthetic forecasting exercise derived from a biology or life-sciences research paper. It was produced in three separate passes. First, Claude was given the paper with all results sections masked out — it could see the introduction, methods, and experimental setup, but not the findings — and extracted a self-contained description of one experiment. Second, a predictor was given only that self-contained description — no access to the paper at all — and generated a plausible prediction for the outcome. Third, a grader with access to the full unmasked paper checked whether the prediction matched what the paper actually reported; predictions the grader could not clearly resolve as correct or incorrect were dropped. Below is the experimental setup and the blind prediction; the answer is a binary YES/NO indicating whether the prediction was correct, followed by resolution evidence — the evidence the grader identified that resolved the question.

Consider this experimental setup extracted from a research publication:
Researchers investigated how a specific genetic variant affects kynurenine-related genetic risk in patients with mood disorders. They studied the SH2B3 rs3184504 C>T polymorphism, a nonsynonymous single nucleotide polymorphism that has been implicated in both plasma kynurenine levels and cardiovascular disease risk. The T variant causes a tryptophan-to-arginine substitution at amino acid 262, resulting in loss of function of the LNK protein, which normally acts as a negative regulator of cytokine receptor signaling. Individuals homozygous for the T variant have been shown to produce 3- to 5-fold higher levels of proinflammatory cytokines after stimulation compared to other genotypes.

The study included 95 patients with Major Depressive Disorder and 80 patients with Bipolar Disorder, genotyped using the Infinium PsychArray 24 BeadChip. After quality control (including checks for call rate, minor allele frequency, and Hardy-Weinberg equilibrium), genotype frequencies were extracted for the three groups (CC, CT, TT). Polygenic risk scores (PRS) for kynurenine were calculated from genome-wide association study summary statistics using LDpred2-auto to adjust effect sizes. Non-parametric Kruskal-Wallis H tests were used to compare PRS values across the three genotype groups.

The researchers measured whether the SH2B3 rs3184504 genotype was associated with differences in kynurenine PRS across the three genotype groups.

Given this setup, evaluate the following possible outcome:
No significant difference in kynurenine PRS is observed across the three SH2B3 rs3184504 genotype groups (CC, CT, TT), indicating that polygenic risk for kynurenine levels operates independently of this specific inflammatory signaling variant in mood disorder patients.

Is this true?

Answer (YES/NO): NO